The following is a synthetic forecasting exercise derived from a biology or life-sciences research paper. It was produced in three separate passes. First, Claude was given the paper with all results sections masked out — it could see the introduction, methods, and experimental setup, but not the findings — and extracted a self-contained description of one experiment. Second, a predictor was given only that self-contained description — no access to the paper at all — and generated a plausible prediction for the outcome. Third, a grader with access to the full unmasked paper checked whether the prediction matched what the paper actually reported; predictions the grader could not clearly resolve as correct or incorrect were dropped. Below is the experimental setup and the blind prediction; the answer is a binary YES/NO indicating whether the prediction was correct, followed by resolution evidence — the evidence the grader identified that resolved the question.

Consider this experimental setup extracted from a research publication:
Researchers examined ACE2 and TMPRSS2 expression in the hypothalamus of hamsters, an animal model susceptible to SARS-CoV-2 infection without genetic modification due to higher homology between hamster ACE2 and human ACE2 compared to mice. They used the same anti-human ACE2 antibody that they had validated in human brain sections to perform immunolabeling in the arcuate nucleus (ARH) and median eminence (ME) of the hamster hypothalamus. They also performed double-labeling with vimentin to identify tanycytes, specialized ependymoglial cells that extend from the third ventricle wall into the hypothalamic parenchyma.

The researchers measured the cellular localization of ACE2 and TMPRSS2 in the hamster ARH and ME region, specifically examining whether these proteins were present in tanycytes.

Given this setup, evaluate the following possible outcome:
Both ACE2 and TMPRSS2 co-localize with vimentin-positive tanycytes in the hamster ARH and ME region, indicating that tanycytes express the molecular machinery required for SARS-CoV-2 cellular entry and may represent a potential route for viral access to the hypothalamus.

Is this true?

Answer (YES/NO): YES